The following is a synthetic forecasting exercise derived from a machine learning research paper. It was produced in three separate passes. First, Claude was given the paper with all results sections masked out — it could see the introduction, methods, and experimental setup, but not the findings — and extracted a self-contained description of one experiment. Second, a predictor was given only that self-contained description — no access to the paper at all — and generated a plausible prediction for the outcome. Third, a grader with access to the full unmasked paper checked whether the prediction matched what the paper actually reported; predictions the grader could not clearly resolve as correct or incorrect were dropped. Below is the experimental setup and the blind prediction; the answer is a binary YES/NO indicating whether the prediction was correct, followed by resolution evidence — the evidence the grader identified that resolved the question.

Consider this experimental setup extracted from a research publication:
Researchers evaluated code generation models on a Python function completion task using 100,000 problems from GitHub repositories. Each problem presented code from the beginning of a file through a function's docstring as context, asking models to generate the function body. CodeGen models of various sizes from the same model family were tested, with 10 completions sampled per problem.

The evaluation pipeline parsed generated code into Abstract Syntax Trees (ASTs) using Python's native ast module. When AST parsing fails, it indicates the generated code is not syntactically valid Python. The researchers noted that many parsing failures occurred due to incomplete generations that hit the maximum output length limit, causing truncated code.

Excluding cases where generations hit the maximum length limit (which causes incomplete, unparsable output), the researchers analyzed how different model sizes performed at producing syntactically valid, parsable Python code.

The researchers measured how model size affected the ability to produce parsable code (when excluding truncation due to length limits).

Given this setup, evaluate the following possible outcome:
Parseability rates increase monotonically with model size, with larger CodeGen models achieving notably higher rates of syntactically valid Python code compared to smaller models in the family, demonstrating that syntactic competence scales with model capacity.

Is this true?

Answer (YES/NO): NO